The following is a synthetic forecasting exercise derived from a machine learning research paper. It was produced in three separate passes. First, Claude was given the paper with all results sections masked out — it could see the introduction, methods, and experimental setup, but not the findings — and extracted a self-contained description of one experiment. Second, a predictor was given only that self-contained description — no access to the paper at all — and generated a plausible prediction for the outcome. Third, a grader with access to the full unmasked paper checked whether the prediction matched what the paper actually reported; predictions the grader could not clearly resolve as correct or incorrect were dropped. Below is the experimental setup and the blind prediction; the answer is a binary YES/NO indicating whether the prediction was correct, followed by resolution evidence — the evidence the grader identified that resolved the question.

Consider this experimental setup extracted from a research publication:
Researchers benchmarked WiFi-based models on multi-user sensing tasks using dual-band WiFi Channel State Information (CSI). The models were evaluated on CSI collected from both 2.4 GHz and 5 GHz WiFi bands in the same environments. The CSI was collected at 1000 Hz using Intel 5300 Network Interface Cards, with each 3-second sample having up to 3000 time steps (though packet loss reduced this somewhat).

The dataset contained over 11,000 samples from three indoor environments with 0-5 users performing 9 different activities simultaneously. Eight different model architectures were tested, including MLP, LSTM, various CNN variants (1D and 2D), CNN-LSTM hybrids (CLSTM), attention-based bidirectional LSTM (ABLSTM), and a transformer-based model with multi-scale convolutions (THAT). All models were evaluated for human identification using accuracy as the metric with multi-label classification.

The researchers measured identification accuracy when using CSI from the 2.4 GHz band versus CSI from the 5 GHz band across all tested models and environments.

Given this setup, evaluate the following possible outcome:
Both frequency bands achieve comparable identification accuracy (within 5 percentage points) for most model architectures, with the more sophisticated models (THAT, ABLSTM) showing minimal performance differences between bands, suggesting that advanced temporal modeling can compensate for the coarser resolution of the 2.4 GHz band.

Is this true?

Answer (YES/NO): NO